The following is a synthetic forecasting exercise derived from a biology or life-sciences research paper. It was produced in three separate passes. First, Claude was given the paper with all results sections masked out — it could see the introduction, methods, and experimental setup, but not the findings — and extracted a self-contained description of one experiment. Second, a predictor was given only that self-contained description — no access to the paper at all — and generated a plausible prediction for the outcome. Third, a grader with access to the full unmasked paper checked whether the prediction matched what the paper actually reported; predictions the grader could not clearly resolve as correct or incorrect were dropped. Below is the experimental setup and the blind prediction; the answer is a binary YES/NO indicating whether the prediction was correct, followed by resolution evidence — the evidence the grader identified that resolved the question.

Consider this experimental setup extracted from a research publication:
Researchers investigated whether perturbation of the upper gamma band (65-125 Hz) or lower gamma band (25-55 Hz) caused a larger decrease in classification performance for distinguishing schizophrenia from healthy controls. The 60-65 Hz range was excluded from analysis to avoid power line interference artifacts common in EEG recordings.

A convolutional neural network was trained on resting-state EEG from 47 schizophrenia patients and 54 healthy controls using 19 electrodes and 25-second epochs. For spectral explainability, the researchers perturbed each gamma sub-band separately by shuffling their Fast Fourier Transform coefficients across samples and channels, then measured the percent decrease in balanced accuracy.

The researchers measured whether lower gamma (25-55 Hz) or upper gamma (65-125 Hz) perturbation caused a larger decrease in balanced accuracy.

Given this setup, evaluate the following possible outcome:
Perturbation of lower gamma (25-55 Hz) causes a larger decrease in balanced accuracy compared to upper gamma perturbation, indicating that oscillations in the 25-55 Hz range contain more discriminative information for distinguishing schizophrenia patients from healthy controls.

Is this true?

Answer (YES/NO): NO